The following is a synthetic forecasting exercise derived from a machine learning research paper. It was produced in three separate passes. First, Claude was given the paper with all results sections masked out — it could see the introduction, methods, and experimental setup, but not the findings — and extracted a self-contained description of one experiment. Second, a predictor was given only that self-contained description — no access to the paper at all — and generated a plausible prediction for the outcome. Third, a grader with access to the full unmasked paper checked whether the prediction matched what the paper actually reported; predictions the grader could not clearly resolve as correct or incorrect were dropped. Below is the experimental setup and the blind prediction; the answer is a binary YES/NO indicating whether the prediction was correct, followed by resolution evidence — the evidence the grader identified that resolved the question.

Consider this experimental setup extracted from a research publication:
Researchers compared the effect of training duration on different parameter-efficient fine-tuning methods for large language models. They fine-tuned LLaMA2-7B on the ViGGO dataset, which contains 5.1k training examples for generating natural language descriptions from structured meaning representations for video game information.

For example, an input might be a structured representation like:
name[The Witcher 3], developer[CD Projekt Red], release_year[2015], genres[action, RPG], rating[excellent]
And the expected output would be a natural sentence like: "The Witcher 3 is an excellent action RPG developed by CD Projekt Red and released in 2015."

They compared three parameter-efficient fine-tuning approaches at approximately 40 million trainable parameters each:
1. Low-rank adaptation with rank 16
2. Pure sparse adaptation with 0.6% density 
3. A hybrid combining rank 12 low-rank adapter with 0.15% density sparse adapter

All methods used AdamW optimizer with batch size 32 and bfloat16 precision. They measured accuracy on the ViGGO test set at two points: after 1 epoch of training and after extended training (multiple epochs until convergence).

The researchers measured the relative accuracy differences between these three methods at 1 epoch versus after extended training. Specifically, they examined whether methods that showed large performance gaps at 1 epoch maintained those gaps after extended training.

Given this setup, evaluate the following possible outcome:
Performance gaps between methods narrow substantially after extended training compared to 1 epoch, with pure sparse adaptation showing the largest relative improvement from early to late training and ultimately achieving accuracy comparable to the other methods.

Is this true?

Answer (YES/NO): NO